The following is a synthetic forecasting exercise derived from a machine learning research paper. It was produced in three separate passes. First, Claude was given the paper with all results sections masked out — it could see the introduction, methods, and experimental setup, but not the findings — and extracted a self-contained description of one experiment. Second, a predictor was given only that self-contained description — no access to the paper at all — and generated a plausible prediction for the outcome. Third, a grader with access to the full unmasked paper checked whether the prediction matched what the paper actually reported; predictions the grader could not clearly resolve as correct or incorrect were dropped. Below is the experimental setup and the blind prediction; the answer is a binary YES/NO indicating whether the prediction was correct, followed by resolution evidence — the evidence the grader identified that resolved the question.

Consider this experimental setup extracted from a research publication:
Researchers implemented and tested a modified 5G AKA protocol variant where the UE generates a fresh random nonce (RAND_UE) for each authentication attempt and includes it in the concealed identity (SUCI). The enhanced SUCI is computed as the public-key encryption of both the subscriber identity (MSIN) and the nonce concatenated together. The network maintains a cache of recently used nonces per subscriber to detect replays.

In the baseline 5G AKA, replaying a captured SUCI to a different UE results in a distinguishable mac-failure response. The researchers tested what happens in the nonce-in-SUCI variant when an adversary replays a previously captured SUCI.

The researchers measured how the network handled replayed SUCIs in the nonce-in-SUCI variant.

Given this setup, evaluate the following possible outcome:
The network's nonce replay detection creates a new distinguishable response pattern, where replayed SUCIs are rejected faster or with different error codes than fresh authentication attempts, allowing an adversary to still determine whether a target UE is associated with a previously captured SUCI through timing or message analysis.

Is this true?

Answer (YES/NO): NO